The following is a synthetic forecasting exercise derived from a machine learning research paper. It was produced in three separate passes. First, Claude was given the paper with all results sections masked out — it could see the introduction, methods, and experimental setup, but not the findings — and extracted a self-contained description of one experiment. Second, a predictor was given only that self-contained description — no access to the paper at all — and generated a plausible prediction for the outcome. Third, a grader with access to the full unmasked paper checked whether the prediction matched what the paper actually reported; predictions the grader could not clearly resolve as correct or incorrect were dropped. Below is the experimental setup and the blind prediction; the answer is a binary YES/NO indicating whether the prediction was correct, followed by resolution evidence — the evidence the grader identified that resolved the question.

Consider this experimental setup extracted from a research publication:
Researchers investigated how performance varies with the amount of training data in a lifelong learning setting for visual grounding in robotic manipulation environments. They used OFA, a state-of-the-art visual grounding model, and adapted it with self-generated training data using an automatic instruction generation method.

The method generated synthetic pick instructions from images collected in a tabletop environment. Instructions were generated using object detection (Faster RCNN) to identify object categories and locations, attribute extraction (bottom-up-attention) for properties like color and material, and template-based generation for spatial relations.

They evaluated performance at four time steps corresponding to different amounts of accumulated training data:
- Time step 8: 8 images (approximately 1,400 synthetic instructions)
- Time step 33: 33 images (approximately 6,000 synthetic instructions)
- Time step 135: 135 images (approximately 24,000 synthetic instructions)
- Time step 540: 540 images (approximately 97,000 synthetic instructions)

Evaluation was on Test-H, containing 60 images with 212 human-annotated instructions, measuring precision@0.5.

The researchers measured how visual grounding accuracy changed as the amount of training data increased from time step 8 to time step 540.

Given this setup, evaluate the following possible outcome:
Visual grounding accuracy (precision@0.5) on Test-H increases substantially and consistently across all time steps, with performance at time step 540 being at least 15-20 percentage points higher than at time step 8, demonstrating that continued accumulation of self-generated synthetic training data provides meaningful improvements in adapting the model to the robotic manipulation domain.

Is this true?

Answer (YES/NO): NO